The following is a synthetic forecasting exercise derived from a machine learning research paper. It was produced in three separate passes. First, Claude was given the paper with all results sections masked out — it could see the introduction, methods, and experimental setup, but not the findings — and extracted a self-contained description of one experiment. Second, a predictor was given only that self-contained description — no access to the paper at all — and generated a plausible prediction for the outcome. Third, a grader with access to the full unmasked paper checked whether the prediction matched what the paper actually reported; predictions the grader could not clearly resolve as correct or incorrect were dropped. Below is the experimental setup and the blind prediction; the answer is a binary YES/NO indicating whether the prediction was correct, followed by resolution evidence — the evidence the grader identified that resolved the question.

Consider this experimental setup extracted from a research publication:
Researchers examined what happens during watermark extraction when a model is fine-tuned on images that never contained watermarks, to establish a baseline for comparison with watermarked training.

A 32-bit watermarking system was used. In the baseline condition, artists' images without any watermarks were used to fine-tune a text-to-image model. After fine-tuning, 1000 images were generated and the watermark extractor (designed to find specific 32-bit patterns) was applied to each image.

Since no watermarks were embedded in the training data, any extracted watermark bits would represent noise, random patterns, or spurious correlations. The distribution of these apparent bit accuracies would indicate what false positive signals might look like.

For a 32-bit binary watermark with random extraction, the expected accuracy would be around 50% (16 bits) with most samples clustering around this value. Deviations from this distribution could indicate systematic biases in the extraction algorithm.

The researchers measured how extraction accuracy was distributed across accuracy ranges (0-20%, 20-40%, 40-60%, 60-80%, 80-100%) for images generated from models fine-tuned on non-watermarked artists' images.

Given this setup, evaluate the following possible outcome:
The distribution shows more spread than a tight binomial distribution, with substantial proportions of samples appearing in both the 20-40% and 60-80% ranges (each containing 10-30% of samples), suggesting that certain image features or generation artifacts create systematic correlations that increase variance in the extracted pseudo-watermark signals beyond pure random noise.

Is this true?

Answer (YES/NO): NO